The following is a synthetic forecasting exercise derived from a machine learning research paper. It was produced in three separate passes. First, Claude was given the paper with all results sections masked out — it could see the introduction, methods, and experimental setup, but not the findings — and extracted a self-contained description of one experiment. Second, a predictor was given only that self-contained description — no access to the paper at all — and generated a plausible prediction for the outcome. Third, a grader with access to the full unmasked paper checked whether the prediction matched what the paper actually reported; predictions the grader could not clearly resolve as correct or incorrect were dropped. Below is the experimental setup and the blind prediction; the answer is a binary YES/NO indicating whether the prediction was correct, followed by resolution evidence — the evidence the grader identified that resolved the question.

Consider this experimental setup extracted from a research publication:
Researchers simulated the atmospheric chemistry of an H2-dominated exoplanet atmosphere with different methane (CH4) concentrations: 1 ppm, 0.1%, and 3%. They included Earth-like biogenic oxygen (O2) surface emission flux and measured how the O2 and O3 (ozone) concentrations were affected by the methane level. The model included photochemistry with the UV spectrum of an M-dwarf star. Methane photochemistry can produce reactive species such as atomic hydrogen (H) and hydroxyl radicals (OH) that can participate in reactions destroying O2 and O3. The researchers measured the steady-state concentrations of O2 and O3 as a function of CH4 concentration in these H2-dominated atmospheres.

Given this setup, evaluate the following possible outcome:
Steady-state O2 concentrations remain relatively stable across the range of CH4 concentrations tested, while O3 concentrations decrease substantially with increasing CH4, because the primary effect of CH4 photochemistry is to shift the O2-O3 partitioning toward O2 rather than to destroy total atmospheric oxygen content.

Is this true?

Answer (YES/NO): NO